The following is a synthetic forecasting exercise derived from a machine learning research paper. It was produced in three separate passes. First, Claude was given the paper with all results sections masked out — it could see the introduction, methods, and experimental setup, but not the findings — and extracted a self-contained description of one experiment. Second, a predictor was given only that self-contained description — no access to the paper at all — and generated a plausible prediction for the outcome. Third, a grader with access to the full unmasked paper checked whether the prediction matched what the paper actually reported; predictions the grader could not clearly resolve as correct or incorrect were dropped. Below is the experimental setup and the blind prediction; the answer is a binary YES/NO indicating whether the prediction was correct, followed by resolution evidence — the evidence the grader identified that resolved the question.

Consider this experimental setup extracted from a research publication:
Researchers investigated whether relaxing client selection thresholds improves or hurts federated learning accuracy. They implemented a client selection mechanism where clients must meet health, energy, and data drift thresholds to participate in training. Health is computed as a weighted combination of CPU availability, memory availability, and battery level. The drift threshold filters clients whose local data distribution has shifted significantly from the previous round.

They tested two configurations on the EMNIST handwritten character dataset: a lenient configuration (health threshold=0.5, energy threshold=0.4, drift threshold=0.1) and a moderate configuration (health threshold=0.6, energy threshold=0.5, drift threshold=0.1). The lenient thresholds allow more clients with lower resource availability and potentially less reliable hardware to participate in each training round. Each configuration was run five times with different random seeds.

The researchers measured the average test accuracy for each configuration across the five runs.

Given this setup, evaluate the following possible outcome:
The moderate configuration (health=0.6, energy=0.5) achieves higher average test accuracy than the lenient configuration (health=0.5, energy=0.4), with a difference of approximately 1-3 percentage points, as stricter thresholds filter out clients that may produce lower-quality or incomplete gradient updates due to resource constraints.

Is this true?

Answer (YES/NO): YES